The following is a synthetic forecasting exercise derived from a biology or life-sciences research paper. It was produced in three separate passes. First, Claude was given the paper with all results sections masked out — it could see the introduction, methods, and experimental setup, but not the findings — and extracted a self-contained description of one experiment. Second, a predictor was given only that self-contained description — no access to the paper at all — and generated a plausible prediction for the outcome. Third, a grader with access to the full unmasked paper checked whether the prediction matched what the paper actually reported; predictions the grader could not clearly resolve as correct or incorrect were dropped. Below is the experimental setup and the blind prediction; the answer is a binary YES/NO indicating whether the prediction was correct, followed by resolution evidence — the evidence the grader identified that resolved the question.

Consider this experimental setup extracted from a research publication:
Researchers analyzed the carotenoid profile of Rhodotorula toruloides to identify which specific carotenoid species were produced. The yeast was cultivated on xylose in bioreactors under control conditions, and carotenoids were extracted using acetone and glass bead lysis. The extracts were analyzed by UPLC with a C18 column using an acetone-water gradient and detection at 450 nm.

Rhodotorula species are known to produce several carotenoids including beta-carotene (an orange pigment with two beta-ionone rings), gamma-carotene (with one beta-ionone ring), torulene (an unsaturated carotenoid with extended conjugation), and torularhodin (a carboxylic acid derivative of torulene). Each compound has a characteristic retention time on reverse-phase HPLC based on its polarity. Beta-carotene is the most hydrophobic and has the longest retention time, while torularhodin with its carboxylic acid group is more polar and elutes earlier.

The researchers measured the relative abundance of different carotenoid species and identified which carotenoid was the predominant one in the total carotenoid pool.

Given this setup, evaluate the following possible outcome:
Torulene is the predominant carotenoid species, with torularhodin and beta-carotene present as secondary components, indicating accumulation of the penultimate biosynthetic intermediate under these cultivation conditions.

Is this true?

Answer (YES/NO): NO